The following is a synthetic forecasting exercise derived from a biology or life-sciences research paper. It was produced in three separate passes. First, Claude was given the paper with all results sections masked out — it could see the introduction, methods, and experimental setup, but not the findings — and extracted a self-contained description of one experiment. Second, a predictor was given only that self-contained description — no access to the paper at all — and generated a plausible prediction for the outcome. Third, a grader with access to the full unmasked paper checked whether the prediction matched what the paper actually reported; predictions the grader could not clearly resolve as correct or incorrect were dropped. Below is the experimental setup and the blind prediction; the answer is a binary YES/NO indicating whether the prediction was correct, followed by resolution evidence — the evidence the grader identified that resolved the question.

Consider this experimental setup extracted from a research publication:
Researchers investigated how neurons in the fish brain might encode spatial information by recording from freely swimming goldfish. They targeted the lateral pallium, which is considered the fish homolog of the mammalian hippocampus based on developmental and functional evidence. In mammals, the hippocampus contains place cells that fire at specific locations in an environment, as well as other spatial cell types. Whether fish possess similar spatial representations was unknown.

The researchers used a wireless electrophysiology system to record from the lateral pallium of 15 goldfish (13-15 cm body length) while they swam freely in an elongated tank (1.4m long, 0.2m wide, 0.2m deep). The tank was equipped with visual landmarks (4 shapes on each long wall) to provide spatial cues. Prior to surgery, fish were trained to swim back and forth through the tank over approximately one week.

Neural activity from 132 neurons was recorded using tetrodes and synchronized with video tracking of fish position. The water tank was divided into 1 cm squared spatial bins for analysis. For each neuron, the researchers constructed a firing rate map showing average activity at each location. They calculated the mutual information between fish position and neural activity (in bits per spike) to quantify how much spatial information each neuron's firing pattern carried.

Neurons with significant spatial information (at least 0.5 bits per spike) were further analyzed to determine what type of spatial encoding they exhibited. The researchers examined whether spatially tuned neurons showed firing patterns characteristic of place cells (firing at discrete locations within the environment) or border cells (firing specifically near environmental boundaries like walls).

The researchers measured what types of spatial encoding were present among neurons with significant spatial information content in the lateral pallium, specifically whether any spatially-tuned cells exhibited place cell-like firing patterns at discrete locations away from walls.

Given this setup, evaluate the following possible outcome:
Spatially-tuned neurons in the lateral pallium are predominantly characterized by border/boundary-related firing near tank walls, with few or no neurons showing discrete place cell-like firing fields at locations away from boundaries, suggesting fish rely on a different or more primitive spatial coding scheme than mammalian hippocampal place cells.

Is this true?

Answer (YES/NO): YES